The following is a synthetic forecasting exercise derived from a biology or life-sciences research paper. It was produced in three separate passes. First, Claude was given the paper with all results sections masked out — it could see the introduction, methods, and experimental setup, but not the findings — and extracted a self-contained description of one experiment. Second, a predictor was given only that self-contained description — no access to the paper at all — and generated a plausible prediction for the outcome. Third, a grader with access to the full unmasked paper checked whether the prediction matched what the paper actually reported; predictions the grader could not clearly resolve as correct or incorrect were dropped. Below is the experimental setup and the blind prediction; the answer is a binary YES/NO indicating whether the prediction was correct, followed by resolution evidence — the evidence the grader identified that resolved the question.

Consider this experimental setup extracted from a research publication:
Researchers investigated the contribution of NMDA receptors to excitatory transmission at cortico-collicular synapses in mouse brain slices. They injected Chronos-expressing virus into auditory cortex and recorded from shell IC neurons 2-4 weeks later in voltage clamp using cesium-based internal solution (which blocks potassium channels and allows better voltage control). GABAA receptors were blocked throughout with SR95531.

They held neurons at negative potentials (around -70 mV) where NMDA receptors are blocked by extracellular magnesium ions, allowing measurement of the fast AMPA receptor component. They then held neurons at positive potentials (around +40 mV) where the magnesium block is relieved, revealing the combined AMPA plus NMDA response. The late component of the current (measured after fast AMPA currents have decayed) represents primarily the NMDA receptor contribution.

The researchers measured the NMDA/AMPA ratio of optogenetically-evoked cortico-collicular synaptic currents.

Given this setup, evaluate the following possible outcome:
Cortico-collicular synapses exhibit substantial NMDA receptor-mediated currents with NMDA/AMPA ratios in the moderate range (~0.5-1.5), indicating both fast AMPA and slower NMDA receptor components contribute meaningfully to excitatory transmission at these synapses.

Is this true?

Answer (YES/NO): NO